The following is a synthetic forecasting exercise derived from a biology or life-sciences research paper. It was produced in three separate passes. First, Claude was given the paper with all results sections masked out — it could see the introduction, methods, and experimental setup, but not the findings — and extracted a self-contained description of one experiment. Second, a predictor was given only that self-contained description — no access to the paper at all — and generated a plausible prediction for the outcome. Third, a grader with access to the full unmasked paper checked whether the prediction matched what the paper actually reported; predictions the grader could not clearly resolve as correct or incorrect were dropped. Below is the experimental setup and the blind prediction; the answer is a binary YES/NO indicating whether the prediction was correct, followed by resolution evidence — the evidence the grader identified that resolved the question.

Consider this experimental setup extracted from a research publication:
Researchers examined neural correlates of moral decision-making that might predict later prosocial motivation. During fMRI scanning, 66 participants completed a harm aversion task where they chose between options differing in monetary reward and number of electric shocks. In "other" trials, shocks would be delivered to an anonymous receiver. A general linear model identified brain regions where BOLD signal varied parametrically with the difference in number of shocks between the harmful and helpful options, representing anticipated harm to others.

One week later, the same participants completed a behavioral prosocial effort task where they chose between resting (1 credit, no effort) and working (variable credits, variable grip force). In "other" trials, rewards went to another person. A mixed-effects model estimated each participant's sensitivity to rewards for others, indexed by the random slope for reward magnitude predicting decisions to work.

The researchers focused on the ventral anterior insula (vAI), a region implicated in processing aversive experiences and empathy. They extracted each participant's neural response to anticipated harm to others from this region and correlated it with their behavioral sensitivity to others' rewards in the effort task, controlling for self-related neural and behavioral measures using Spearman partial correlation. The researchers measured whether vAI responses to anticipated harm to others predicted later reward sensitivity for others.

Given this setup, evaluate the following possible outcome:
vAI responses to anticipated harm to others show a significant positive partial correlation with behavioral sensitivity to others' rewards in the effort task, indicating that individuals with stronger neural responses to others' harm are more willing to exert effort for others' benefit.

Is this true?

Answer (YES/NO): YES